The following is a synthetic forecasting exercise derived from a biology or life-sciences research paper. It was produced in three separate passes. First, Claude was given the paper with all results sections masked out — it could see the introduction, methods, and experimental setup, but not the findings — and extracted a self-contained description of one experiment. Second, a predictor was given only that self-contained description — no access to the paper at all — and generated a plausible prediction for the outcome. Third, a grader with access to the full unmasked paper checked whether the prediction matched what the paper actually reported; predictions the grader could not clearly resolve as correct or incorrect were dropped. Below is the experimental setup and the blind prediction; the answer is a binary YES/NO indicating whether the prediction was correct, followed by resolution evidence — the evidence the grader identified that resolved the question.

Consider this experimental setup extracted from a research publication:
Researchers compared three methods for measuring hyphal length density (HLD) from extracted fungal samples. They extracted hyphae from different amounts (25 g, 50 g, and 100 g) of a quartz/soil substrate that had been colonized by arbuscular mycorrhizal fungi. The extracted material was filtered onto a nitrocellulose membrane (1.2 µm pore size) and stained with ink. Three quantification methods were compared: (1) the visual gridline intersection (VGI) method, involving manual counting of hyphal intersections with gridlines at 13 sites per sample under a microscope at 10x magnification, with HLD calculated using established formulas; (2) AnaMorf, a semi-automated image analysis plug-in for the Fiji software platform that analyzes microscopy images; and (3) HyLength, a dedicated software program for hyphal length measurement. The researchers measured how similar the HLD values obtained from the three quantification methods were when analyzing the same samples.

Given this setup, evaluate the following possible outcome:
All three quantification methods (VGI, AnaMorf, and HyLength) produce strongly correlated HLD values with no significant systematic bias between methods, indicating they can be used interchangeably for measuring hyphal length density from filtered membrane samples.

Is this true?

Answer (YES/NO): NO